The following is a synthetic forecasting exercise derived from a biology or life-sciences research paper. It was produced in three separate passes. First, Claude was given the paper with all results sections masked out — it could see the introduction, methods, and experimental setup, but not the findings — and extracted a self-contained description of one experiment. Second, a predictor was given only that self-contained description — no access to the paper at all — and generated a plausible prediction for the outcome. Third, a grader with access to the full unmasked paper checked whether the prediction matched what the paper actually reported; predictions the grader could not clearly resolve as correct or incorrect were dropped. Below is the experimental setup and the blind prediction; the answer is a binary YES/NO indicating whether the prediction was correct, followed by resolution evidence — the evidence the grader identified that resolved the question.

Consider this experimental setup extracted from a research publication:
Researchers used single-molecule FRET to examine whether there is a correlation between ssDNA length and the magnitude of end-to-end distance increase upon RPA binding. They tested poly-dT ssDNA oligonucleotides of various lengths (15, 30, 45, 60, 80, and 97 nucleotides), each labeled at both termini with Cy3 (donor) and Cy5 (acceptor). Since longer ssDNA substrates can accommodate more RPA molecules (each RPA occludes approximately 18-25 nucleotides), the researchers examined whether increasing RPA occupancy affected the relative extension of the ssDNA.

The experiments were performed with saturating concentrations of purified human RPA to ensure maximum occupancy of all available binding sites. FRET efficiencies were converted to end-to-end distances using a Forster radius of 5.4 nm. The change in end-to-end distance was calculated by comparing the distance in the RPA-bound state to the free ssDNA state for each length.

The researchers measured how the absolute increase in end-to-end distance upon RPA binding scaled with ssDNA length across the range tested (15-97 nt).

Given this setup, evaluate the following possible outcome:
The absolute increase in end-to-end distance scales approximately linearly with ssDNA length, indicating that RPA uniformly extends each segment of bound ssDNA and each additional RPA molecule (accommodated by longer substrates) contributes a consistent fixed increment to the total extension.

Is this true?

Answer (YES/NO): NO